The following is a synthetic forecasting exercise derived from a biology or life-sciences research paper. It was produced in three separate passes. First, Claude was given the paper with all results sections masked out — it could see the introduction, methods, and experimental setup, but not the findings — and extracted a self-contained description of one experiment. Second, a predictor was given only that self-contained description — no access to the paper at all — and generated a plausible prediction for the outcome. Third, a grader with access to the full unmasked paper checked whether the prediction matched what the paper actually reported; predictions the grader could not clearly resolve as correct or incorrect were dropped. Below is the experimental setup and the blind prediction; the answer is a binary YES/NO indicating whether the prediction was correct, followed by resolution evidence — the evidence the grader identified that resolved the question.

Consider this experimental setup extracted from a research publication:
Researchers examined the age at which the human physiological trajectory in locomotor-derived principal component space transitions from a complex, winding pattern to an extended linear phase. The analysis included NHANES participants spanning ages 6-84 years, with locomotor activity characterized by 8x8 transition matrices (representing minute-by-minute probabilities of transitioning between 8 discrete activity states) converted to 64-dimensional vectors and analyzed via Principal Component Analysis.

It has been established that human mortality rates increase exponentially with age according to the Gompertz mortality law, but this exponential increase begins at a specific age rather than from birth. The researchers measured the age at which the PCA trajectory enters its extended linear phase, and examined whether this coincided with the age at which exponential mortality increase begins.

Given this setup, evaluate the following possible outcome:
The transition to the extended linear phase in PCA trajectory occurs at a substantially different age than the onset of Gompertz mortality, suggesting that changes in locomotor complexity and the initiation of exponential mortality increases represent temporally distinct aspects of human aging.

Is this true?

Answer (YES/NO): NO